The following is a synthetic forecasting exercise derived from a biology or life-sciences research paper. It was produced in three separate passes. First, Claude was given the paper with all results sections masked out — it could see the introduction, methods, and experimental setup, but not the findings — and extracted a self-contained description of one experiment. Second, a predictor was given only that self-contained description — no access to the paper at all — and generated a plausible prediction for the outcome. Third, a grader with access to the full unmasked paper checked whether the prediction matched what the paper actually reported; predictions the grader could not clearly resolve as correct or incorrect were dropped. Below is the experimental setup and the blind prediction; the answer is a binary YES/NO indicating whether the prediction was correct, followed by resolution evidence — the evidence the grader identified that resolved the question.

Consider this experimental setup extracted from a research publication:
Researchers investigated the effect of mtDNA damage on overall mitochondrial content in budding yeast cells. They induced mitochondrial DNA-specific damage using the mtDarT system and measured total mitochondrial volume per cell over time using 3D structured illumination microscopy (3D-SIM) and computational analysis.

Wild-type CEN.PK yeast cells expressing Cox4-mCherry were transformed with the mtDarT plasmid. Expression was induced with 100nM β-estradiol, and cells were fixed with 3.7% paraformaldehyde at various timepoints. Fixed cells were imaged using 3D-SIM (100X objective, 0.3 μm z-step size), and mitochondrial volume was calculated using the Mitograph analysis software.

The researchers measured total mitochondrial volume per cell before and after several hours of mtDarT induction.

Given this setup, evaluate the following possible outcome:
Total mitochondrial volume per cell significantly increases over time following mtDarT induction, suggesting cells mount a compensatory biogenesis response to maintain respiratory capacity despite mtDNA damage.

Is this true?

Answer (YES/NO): NO